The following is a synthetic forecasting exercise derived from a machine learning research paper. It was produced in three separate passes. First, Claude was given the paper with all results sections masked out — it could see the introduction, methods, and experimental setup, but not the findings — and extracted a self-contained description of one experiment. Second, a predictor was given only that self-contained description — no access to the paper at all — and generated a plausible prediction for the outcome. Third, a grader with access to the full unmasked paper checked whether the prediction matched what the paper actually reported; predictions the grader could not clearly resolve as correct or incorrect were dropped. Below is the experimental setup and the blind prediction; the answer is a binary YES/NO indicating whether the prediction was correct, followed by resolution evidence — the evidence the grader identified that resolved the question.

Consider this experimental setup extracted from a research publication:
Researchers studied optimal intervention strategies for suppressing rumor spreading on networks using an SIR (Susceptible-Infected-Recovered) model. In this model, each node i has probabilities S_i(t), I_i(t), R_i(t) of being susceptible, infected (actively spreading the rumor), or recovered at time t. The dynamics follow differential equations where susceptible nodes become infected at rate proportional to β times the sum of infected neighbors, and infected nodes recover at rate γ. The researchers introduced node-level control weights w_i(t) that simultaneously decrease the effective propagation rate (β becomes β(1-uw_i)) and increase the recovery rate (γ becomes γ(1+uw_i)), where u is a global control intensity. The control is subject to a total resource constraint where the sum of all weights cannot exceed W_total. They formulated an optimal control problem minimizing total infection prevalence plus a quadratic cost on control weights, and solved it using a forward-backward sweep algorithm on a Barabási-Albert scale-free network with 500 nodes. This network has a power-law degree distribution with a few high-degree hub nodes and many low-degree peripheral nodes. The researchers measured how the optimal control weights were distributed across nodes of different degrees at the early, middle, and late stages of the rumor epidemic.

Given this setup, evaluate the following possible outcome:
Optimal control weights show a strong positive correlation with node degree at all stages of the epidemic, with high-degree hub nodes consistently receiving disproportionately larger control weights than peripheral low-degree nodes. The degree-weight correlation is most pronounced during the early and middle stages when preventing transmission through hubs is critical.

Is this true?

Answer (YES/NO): NO